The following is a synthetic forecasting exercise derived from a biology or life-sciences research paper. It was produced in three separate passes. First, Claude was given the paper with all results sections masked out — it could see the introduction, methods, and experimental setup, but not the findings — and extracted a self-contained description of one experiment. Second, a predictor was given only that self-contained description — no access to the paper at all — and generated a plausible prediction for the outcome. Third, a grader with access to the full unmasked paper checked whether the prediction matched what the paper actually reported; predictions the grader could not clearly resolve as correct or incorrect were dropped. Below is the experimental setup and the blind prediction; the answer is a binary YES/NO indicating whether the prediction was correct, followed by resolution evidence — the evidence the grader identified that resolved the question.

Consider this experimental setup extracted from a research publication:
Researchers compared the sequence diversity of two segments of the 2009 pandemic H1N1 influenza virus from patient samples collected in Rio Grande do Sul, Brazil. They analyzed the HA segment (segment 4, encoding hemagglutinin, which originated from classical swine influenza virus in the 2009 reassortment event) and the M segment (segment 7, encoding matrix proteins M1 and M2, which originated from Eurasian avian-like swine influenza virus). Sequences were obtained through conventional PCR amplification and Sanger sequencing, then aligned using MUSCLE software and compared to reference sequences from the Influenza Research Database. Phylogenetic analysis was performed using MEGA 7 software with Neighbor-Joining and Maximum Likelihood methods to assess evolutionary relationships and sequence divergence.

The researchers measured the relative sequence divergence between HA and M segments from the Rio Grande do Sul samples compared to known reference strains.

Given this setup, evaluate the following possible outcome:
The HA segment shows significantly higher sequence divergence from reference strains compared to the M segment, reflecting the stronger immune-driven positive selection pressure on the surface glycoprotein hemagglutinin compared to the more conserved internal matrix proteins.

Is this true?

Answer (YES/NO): NO